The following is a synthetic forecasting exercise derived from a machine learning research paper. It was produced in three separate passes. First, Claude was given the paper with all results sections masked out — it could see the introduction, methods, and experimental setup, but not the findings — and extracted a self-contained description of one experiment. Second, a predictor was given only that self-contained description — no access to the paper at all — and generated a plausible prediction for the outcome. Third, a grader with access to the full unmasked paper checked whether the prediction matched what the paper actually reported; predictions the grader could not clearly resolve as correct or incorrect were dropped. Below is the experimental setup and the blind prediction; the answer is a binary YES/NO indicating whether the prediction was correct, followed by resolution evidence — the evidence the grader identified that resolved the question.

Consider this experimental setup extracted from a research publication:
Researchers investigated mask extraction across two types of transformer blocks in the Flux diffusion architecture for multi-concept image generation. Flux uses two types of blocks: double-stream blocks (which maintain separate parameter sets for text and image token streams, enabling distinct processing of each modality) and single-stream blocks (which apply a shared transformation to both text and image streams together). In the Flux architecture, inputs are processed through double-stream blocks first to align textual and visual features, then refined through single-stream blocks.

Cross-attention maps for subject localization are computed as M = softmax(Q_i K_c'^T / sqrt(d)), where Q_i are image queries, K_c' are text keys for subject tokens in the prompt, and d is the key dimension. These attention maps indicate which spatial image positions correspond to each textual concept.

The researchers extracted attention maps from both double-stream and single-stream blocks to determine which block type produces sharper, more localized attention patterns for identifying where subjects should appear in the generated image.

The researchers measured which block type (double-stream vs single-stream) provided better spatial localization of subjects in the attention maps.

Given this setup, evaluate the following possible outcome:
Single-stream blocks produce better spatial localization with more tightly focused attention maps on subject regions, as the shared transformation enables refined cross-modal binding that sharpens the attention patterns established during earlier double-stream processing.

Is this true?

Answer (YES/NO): NO